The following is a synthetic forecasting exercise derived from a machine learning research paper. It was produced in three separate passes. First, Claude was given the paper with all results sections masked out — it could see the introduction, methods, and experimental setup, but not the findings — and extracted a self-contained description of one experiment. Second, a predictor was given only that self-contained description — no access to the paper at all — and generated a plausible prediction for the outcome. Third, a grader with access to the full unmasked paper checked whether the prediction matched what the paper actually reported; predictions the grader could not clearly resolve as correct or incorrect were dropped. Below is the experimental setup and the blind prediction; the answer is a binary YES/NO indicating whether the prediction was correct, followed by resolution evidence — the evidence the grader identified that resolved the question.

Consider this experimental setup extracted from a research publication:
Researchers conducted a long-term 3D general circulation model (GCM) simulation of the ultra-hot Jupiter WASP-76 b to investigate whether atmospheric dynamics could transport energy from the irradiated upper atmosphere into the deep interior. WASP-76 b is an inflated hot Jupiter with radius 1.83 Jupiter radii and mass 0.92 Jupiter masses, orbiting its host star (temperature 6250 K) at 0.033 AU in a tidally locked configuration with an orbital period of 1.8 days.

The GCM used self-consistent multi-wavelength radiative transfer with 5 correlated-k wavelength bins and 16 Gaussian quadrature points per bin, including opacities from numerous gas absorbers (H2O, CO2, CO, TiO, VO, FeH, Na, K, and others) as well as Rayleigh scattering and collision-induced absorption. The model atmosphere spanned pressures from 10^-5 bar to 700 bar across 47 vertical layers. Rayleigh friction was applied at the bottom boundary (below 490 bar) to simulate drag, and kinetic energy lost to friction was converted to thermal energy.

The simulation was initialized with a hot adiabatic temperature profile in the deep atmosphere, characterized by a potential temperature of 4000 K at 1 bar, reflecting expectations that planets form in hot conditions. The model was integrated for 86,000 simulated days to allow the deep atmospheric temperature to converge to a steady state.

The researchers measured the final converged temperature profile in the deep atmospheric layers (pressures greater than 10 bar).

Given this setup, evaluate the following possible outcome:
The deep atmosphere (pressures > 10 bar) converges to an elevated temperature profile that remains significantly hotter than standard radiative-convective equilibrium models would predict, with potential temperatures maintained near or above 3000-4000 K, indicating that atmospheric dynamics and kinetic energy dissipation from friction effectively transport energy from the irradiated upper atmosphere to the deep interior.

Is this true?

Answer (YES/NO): NO